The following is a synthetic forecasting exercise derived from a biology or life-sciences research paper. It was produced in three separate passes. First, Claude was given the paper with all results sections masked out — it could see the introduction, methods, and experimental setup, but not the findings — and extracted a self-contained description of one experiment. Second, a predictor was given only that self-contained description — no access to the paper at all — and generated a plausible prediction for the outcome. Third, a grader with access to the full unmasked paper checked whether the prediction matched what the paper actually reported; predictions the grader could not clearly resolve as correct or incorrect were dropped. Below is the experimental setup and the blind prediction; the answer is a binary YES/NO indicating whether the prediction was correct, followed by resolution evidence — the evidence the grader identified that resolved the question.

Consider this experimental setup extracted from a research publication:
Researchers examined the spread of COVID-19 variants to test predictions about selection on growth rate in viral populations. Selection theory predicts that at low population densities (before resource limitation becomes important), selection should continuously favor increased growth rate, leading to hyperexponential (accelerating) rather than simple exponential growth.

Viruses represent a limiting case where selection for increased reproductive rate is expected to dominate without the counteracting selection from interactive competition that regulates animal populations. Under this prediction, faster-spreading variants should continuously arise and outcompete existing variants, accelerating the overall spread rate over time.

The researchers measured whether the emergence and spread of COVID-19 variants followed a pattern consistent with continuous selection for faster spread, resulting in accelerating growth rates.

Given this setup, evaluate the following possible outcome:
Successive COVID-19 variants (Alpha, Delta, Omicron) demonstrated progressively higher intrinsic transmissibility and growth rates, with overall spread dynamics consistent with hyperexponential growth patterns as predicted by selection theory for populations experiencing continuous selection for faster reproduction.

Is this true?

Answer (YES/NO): YES